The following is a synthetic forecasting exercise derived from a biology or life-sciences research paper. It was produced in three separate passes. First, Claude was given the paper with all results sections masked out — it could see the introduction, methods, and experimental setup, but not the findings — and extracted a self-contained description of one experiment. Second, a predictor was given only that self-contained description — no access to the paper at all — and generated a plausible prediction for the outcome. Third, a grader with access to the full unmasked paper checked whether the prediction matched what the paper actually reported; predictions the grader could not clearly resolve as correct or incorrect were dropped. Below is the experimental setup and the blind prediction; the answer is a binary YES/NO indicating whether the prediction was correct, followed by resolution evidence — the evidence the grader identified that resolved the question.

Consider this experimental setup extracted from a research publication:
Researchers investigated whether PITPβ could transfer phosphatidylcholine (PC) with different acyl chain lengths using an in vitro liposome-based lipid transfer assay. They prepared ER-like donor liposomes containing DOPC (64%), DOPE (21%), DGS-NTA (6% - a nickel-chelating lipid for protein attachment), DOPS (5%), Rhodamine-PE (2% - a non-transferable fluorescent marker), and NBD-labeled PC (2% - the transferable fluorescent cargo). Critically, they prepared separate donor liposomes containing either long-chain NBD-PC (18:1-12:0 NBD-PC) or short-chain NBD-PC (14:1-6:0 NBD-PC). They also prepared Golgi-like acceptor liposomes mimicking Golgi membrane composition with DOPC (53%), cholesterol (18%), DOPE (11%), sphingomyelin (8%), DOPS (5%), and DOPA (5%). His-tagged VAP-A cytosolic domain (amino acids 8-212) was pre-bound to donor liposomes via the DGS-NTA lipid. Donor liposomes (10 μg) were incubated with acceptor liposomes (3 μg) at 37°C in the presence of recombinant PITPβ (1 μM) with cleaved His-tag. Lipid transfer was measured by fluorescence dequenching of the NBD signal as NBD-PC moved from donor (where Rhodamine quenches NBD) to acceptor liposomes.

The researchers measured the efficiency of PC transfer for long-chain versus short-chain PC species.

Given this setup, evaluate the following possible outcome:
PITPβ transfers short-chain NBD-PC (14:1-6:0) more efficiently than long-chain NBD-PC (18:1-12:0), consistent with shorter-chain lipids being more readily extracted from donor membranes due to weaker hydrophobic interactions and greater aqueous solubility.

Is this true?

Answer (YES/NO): YES